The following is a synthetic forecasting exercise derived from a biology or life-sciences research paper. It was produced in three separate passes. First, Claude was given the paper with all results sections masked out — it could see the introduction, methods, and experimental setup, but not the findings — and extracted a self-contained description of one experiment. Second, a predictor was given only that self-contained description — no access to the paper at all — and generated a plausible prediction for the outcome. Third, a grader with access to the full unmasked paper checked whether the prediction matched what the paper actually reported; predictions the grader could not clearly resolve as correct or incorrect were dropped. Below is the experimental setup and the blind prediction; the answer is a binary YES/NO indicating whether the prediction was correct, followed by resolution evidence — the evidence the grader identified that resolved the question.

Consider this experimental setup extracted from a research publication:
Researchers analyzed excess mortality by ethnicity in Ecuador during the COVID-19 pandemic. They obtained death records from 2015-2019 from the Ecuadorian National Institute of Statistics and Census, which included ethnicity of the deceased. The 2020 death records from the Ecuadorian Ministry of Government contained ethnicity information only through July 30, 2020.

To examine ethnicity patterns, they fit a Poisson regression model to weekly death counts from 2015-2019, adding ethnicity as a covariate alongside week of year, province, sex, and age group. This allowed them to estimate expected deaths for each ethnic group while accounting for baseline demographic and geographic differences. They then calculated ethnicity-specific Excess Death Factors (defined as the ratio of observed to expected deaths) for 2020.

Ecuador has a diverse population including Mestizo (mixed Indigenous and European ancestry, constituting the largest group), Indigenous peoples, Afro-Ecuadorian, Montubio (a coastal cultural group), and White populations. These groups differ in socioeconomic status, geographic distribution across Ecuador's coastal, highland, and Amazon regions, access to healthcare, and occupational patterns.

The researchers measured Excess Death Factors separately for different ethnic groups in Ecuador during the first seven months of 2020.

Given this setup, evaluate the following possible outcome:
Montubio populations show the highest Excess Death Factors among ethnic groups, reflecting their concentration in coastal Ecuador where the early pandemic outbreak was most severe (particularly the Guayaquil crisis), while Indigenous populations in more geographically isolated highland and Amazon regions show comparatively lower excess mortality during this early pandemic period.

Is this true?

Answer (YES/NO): NO